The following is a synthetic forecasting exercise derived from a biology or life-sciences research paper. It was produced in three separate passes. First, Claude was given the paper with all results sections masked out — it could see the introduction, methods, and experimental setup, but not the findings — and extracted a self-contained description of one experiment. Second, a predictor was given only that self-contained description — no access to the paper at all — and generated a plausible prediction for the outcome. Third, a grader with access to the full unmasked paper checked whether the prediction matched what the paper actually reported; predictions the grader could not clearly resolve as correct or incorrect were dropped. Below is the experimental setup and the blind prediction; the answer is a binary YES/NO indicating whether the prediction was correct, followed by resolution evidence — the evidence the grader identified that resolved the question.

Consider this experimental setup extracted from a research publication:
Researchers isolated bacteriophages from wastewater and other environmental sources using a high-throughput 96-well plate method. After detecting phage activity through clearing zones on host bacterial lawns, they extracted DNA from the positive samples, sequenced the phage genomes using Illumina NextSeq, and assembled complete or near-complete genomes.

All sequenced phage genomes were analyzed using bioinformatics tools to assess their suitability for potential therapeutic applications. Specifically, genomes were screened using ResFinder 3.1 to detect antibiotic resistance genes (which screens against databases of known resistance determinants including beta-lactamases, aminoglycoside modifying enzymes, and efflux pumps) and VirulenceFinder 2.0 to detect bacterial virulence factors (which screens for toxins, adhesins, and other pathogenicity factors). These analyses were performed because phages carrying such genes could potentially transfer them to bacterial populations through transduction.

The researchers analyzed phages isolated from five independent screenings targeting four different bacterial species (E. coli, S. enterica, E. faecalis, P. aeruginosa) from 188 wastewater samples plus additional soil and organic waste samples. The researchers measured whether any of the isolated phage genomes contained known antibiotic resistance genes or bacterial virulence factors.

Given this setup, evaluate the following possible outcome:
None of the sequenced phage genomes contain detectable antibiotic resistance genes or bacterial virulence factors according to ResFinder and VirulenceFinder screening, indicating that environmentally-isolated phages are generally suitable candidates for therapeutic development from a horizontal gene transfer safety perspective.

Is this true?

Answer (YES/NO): YES